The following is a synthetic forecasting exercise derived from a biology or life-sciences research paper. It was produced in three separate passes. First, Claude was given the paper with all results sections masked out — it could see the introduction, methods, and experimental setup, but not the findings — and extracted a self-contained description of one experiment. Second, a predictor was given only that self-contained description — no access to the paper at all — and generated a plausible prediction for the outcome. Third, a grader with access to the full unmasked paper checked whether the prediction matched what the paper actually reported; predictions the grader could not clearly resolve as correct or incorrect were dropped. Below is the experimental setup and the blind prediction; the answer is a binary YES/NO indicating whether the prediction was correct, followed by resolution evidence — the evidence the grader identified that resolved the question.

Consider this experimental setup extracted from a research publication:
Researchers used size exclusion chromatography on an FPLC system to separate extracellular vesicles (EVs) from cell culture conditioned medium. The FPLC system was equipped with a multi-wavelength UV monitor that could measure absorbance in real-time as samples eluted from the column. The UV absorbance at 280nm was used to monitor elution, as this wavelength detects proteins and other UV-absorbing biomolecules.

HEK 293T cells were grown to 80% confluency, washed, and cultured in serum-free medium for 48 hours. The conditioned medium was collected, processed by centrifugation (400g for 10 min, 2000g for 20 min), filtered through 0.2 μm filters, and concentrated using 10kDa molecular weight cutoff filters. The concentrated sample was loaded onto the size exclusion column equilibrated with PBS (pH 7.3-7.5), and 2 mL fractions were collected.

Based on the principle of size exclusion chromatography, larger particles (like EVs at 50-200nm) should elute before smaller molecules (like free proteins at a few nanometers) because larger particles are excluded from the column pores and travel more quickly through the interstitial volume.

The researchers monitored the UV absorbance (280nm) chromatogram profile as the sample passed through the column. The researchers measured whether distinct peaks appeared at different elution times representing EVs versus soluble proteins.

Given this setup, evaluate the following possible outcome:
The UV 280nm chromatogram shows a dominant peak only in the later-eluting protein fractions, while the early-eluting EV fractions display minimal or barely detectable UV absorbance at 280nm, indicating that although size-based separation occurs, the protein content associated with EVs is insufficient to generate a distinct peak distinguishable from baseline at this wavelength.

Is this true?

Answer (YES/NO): NO